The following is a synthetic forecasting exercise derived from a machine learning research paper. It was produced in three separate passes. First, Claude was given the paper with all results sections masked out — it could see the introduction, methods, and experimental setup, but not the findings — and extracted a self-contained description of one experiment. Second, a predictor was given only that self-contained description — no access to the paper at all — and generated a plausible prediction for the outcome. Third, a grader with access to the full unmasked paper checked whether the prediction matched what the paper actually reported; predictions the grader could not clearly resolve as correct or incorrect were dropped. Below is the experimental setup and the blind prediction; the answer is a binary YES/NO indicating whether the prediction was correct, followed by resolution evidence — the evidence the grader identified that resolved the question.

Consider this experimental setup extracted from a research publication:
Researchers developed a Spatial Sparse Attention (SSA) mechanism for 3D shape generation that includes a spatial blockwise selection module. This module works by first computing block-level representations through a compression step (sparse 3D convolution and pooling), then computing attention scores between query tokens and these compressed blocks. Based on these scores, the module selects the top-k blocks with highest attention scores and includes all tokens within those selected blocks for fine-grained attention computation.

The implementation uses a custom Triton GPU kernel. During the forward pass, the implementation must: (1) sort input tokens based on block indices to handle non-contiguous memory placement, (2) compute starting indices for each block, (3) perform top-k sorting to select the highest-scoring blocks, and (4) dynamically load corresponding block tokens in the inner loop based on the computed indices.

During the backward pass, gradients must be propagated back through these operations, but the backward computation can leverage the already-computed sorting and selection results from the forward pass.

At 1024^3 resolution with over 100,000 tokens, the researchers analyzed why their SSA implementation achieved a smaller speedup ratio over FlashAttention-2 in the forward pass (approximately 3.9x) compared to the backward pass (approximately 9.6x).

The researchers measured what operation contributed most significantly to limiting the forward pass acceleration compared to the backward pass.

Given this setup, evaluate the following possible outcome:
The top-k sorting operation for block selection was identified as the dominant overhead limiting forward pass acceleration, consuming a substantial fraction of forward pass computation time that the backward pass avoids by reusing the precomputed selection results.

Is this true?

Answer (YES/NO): YES